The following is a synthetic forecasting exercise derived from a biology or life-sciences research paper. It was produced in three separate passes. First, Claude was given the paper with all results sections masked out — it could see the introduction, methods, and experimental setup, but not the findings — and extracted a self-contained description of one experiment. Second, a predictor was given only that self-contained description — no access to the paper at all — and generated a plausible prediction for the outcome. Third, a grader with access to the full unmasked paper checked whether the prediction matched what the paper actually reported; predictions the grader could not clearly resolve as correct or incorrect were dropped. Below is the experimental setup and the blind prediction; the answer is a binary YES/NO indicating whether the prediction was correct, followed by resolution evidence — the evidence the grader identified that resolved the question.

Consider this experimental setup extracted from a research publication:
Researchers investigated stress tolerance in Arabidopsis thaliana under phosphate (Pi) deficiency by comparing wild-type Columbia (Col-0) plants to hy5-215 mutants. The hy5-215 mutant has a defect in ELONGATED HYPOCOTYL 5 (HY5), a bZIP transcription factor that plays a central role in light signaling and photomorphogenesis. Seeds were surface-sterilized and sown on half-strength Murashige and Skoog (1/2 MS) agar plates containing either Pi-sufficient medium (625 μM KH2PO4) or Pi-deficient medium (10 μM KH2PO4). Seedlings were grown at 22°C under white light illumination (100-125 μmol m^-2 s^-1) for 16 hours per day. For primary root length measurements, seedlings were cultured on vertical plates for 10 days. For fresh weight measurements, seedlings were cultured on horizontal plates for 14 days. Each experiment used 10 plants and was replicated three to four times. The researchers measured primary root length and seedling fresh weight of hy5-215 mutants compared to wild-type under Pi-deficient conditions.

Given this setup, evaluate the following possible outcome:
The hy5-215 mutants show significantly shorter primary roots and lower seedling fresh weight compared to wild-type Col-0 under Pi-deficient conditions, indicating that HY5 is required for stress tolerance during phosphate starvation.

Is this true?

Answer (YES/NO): NO